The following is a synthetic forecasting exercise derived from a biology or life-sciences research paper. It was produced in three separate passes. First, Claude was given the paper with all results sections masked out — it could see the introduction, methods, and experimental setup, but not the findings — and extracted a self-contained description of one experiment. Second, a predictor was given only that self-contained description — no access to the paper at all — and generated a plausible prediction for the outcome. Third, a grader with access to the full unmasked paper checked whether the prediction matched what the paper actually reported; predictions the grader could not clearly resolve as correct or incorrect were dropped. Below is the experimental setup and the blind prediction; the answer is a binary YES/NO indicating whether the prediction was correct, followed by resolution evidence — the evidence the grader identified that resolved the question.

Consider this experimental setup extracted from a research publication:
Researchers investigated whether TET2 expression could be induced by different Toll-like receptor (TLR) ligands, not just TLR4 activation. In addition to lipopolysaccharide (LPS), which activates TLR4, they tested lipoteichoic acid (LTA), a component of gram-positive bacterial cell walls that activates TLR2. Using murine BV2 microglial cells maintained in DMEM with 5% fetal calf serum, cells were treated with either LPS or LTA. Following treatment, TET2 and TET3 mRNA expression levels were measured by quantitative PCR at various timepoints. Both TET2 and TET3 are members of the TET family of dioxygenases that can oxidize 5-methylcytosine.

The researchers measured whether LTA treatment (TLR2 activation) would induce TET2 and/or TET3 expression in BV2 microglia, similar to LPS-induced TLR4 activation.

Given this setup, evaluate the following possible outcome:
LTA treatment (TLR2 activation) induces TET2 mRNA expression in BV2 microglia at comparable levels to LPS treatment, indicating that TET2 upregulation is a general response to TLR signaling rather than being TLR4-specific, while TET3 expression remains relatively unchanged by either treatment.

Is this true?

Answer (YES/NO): YES